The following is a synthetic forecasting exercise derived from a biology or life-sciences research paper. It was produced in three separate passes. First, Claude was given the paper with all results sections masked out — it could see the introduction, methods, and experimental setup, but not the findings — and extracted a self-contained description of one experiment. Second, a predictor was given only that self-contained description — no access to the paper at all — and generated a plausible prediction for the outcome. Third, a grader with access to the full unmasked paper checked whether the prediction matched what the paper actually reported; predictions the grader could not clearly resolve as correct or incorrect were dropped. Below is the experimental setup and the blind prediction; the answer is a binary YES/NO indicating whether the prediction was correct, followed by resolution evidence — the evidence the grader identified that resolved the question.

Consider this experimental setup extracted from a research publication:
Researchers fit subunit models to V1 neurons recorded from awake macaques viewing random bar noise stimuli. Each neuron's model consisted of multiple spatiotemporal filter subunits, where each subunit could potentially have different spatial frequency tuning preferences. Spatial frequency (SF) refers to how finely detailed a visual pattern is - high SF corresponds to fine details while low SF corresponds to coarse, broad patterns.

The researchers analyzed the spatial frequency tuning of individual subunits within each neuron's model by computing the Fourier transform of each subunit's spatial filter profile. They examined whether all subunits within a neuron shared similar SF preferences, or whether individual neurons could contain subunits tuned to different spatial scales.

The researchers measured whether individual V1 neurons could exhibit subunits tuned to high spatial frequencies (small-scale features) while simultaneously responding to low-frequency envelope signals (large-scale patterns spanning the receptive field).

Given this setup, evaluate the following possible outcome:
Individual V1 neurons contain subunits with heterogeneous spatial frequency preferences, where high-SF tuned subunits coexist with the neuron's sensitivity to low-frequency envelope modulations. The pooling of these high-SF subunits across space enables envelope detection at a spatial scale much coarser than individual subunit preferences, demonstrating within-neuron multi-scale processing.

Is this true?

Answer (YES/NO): NO